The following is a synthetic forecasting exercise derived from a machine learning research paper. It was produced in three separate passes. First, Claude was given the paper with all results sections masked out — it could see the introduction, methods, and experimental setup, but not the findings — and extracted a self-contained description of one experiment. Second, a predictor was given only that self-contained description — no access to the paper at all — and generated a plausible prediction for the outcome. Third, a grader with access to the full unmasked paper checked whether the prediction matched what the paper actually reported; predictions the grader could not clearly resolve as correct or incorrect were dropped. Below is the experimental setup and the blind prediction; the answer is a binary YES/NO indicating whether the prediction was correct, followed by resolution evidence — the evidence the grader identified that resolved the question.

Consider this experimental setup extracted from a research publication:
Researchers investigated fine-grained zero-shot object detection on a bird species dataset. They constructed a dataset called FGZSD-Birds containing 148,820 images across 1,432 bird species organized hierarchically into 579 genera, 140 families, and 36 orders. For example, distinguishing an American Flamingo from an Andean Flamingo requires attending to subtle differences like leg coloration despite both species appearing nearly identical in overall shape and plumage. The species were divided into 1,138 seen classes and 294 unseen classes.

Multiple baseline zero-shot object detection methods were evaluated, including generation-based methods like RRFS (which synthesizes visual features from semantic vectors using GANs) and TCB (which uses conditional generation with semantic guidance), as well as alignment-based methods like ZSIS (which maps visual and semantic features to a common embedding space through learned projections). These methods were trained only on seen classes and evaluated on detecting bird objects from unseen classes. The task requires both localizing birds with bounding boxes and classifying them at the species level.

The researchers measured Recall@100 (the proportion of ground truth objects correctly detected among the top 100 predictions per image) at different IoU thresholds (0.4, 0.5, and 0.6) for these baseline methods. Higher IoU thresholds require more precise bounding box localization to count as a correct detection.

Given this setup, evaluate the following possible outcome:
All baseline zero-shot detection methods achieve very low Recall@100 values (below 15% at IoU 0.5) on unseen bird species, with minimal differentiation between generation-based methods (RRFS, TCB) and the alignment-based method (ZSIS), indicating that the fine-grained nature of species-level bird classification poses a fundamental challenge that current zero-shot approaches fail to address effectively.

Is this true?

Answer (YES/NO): NO